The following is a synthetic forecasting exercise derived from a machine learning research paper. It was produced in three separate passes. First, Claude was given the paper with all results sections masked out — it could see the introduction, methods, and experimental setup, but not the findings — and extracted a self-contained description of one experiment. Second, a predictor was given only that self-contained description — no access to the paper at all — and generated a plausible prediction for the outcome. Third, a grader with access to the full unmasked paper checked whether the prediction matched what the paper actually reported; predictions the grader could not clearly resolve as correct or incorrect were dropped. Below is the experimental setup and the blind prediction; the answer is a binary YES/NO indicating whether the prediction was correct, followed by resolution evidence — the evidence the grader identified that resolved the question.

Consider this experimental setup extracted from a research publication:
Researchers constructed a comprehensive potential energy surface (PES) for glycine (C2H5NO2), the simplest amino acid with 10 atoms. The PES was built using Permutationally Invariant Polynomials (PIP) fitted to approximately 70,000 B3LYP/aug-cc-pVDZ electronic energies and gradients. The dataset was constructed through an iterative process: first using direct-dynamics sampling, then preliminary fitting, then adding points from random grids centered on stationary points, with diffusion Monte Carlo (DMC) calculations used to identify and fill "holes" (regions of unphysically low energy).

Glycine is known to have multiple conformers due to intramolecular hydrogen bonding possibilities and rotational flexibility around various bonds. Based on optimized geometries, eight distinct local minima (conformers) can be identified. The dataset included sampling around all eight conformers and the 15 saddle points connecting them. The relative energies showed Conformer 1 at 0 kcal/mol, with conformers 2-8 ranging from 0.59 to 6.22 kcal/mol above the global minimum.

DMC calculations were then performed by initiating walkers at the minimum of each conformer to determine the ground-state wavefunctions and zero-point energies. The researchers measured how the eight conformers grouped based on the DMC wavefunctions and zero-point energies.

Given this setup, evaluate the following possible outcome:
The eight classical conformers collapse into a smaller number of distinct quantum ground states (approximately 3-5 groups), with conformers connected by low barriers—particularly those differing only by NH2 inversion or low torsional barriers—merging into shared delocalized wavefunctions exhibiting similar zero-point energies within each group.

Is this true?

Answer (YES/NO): YES